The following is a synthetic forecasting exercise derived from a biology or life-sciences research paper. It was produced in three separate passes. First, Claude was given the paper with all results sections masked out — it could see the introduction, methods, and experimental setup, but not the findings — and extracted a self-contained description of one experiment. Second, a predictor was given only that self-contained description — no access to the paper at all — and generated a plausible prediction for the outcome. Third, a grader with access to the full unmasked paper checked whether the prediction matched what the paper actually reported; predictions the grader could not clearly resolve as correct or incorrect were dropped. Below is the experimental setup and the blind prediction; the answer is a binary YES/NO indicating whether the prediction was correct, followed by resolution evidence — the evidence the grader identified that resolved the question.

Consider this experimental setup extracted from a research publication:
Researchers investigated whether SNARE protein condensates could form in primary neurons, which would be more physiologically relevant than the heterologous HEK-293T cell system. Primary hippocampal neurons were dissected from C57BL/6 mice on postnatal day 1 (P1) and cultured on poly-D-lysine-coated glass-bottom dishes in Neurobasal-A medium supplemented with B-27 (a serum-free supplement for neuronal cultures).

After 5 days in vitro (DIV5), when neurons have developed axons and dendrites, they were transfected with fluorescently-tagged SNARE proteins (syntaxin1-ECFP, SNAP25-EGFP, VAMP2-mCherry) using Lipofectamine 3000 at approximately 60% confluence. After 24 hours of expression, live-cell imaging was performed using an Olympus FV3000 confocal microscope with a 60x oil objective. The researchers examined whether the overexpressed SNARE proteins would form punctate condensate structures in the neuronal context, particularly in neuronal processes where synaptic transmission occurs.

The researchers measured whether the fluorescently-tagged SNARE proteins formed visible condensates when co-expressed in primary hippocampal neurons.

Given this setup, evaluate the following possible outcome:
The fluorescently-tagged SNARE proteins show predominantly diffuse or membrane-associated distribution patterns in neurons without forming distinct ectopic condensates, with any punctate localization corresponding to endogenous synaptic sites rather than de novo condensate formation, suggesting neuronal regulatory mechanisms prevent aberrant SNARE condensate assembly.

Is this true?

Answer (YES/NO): NO